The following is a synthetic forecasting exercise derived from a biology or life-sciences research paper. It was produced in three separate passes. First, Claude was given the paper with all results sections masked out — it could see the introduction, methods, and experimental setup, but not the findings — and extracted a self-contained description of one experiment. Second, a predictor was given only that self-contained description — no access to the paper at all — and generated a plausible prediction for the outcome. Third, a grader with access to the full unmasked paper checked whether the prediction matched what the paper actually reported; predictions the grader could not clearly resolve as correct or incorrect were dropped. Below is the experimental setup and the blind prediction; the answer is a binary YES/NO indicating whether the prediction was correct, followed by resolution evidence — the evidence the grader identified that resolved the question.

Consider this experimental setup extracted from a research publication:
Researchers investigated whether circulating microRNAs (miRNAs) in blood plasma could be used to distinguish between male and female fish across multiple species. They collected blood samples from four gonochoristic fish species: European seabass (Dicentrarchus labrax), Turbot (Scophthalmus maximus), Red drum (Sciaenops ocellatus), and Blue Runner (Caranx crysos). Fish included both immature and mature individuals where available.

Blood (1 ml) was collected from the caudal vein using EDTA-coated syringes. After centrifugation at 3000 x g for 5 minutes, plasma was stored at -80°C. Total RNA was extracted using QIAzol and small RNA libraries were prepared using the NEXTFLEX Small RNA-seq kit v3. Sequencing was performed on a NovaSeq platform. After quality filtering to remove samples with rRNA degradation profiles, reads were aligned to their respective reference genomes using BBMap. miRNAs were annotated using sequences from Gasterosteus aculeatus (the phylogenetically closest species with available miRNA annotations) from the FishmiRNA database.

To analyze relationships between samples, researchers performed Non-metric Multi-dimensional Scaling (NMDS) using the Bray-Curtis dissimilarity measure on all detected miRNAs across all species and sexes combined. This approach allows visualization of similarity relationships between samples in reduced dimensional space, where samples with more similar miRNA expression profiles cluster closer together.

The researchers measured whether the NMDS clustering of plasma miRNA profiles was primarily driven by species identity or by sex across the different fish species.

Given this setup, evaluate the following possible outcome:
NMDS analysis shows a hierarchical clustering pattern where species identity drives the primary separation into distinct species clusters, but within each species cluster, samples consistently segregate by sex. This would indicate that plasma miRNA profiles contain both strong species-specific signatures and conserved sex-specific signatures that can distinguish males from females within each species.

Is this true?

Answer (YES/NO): NO